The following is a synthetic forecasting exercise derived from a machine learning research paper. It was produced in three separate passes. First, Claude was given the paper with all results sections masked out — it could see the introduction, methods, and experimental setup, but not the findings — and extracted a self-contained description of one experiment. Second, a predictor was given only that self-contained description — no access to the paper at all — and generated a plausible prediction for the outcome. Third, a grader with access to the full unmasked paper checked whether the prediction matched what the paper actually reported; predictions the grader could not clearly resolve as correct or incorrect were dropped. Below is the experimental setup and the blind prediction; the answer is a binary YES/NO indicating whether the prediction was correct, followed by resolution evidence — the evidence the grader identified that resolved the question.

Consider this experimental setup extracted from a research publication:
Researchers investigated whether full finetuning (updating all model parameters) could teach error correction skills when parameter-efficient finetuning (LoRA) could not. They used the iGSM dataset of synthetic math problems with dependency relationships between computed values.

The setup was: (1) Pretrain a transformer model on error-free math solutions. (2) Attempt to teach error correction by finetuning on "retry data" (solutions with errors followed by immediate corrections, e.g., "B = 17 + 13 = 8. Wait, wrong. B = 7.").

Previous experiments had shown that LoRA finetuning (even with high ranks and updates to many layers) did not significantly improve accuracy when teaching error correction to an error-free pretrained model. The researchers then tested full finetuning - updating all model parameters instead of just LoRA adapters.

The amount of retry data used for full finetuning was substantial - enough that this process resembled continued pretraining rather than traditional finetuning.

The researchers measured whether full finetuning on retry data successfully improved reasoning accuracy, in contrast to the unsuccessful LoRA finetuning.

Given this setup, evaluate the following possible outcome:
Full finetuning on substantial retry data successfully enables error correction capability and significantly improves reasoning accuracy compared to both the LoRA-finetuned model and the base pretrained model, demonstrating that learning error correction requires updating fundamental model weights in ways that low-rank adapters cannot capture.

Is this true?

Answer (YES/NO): YES